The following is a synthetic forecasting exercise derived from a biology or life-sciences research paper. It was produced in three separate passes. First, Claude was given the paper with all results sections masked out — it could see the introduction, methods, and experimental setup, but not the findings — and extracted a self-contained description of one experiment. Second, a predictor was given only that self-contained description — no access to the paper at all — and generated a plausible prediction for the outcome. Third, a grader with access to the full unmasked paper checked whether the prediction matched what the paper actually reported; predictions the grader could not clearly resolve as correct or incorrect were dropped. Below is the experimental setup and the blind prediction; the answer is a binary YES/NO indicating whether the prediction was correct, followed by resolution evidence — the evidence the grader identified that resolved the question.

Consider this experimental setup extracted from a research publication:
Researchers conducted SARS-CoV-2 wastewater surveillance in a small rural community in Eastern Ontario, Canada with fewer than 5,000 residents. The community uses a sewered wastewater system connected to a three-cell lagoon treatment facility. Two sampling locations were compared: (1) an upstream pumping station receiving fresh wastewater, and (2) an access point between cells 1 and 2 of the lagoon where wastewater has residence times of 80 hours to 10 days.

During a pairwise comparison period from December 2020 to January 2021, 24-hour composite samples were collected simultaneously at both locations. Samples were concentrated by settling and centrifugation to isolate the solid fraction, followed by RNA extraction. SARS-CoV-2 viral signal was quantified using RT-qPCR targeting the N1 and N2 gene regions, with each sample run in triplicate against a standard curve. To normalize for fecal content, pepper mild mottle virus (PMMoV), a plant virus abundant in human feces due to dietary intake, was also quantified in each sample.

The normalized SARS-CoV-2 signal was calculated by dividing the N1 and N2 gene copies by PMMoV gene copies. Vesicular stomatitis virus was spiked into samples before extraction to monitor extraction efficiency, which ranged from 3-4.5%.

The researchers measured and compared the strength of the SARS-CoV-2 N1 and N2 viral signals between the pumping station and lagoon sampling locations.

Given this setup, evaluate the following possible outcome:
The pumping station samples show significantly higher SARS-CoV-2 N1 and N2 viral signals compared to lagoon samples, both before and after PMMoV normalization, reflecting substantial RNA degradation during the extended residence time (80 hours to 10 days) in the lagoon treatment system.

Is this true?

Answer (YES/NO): YES